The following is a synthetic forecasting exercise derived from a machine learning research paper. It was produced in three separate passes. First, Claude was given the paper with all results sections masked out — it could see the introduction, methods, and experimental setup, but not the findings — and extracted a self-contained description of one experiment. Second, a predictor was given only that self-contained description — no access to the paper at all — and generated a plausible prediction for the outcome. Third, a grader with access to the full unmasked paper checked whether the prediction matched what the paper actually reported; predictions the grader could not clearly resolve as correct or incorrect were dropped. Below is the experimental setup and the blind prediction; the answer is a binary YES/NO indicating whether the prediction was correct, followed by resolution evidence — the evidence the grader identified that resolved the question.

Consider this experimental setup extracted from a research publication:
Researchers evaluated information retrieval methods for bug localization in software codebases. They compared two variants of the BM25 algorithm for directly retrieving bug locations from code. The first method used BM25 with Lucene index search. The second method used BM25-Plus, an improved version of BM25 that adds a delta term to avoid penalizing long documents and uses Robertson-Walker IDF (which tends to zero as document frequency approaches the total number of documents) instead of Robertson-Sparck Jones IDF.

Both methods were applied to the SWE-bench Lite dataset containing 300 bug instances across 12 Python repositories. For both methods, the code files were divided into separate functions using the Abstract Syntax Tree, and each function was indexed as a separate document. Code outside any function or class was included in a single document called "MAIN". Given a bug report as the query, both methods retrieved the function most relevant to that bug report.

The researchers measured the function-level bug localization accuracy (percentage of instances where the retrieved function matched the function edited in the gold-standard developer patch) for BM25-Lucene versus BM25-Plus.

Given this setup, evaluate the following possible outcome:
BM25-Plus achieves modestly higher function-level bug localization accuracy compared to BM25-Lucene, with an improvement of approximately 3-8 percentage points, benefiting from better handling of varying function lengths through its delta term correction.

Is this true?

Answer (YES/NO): NO